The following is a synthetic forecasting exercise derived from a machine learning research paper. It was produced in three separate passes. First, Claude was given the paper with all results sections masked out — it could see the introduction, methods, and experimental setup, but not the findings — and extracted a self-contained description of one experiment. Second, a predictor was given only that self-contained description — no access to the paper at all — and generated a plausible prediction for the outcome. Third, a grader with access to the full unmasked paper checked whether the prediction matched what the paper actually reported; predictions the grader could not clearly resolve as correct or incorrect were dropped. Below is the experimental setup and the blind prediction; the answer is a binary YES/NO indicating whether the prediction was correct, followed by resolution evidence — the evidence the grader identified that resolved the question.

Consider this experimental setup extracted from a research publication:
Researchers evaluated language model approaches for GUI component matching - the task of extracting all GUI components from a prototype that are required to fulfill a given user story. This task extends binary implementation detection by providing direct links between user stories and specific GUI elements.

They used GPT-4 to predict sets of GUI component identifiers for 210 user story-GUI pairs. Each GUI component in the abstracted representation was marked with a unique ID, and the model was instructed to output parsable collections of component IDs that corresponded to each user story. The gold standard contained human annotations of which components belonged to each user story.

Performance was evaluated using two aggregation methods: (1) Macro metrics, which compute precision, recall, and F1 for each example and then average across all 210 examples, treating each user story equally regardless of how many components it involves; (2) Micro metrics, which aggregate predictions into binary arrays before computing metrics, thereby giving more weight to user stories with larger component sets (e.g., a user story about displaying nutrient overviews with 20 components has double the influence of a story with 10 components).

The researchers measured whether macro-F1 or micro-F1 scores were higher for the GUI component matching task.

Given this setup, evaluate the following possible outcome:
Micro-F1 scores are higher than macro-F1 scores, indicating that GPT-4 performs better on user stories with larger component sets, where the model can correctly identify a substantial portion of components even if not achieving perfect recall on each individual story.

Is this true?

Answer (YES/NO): NO